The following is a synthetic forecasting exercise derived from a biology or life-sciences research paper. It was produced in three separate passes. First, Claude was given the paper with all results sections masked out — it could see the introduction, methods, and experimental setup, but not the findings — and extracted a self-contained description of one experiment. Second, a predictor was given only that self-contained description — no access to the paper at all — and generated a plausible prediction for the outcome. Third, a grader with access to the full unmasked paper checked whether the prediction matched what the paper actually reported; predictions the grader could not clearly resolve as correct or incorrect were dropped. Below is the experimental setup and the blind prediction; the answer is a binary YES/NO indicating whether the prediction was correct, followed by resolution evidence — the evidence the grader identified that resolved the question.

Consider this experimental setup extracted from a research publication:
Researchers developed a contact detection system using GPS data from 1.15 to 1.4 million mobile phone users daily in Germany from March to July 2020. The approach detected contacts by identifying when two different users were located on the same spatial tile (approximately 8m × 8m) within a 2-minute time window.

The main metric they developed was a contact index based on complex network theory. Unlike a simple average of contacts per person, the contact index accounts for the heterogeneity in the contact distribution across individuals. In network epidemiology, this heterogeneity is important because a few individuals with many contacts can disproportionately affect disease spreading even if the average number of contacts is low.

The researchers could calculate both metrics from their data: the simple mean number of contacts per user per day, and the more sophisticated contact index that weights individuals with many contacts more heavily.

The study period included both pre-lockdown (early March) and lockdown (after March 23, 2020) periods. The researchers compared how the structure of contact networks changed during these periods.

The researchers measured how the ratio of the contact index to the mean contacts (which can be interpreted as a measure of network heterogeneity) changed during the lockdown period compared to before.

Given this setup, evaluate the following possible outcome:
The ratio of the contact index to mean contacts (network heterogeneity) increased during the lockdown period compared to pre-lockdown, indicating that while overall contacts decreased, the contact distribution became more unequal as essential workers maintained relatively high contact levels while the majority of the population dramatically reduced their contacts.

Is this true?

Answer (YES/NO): NO